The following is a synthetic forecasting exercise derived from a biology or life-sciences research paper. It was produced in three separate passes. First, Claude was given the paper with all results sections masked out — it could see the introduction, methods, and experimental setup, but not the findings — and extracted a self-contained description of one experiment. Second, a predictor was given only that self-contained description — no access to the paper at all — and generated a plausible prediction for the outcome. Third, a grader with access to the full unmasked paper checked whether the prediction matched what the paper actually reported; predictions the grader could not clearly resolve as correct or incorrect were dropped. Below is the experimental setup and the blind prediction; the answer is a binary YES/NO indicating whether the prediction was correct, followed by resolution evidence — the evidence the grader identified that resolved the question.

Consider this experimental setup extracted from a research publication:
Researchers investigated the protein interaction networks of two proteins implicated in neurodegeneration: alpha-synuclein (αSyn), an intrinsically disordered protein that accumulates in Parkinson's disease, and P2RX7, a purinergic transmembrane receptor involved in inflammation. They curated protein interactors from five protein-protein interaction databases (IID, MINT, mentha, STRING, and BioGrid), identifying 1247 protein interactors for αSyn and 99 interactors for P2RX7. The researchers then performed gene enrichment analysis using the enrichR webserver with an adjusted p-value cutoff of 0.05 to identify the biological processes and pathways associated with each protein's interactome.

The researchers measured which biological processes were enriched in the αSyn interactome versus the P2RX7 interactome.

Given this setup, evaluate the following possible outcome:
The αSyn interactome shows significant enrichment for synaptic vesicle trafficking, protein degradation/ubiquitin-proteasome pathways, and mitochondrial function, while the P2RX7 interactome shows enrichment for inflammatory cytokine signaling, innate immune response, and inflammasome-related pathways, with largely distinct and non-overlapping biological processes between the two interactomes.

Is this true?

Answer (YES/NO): NO